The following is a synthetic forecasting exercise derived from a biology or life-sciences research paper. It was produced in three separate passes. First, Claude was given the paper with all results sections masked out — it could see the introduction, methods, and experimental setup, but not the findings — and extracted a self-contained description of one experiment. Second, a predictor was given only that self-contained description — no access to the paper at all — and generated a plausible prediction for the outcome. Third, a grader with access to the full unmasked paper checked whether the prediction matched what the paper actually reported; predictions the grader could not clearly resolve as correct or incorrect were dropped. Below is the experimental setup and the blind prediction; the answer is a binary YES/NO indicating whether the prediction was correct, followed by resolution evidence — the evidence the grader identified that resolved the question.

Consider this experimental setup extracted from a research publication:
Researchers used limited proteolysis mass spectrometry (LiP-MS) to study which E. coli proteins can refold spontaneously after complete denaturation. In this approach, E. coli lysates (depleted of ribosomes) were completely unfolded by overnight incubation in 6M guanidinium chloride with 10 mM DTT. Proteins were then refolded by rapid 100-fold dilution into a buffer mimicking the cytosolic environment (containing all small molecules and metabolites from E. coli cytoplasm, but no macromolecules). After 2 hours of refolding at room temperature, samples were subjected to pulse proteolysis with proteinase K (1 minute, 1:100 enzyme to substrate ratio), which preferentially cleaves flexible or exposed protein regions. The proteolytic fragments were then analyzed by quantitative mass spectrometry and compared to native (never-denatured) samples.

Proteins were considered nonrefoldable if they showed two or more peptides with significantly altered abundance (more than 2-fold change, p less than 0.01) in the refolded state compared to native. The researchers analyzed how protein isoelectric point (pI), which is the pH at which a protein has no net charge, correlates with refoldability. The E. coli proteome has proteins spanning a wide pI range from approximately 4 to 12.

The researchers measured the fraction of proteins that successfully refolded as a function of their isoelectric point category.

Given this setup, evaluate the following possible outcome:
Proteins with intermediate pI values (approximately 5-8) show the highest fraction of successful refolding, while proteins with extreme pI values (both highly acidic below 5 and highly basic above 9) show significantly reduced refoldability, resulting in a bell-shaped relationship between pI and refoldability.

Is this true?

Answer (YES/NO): NO